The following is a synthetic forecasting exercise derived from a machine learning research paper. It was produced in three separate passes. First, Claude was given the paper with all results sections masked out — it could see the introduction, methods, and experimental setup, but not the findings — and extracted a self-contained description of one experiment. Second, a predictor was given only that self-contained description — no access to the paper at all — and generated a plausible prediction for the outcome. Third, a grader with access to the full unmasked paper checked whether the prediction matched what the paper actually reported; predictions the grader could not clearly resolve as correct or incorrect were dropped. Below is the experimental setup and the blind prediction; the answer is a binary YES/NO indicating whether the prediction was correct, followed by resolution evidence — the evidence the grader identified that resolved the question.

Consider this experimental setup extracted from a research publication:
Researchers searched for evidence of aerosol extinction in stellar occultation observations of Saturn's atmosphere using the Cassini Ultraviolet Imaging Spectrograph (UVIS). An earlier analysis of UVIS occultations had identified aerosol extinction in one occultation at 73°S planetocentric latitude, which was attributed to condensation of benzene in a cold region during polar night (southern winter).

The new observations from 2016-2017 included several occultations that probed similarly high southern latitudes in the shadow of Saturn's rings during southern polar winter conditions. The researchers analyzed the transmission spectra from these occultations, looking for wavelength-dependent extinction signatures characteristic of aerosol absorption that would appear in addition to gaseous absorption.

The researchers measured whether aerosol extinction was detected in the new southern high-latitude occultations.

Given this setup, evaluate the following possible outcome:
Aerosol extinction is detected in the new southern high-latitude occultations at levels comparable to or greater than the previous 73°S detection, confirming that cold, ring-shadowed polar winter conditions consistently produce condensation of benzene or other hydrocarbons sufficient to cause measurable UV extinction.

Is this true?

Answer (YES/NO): NO